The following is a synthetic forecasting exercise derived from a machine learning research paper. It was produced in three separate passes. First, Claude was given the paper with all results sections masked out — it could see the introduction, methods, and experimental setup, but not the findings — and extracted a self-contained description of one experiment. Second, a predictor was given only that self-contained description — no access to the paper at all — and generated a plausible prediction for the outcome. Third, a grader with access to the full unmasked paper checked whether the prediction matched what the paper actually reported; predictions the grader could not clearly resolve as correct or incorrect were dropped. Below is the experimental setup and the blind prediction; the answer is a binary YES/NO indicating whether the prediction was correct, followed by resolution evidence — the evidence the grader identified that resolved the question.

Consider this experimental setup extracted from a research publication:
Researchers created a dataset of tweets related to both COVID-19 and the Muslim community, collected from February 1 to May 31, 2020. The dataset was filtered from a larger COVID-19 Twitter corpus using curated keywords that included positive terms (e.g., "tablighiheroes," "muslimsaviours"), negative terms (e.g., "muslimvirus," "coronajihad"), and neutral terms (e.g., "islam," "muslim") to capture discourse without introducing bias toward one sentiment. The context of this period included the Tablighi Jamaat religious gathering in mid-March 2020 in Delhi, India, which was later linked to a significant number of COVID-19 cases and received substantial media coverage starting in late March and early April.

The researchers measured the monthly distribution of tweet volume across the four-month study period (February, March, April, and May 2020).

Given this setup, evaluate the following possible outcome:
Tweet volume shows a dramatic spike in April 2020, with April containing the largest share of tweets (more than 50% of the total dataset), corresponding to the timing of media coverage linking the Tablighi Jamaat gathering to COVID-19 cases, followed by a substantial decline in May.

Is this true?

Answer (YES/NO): NO